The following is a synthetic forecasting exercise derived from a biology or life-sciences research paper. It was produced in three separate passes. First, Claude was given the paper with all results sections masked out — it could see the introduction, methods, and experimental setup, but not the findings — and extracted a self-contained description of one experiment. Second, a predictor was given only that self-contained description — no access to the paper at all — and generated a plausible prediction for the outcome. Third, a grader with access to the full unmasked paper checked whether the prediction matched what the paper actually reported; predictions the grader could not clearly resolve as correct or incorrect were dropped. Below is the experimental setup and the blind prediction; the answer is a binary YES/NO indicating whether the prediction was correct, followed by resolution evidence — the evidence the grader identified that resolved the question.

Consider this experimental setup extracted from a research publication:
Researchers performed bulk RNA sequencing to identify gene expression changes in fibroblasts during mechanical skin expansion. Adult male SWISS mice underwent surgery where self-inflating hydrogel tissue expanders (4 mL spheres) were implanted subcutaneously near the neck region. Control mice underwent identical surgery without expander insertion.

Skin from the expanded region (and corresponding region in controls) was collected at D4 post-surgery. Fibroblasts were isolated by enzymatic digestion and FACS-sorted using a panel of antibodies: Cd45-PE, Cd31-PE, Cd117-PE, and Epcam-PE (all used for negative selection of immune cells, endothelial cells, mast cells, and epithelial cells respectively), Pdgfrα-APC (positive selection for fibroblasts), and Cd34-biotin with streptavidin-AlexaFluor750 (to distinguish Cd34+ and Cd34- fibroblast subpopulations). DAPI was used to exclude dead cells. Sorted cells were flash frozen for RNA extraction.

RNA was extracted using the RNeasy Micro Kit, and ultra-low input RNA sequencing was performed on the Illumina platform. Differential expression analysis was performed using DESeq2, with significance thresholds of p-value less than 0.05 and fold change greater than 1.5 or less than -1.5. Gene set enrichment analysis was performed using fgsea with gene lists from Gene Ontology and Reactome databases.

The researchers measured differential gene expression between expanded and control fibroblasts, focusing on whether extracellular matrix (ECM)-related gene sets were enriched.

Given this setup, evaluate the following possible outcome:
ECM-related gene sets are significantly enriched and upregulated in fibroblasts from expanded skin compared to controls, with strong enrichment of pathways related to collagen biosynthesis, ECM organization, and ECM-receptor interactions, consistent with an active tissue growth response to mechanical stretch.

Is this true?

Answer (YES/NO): NO